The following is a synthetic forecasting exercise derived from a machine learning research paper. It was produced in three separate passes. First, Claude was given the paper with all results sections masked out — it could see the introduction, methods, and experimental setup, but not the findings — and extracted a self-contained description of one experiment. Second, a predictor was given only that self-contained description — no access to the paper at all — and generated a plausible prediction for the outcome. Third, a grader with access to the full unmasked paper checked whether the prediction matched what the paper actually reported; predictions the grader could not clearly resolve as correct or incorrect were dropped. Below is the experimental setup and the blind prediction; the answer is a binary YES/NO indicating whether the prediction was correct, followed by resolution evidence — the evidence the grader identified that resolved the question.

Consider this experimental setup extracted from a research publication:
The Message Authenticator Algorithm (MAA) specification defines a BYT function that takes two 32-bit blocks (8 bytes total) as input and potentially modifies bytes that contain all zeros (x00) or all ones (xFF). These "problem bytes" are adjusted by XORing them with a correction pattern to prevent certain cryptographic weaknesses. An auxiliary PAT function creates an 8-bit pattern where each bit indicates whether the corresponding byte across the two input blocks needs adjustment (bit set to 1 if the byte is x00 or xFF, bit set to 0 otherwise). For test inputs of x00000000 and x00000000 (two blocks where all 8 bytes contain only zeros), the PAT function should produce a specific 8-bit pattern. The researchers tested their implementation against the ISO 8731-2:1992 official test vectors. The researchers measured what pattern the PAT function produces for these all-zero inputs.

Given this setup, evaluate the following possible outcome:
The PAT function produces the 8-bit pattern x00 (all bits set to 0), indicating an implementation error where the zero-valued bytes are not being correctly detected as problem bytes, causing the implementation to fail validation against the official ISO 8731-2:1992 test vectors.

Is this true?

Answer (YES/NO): NO